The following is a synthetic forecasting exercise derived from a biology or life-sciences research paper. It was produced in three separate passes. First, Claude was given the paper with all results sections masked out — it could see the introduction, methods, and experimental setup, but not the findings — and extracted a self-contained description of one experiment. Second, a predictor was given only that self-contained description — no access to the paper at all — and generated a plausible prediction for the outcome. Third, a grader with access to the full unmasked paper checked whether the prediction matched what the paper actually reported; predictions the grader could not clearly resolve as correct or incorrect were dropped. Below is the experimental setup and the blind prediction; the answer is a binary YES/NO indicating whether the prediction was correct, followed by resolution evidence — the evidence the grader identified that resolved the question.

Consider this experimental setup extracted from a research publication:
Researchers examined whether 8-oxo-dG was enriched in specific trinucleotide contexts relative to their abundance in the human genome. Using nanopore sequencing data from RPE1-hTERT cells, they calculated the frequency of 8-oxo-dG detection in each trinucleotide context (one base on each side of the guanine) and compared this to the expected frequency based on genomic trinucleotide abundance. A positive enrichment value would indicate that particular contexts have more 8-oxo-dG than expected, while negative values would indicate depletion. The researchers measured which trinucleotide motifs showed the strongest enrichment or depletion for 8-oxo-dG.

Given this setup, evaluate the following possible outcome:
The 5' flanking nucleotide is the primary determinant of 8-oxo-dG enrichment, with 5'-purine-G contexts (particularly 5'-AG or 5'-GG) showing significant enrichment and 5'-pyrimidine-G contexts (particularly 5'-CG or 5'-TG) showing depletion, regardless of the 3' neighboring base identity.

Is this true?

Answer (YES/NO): NO